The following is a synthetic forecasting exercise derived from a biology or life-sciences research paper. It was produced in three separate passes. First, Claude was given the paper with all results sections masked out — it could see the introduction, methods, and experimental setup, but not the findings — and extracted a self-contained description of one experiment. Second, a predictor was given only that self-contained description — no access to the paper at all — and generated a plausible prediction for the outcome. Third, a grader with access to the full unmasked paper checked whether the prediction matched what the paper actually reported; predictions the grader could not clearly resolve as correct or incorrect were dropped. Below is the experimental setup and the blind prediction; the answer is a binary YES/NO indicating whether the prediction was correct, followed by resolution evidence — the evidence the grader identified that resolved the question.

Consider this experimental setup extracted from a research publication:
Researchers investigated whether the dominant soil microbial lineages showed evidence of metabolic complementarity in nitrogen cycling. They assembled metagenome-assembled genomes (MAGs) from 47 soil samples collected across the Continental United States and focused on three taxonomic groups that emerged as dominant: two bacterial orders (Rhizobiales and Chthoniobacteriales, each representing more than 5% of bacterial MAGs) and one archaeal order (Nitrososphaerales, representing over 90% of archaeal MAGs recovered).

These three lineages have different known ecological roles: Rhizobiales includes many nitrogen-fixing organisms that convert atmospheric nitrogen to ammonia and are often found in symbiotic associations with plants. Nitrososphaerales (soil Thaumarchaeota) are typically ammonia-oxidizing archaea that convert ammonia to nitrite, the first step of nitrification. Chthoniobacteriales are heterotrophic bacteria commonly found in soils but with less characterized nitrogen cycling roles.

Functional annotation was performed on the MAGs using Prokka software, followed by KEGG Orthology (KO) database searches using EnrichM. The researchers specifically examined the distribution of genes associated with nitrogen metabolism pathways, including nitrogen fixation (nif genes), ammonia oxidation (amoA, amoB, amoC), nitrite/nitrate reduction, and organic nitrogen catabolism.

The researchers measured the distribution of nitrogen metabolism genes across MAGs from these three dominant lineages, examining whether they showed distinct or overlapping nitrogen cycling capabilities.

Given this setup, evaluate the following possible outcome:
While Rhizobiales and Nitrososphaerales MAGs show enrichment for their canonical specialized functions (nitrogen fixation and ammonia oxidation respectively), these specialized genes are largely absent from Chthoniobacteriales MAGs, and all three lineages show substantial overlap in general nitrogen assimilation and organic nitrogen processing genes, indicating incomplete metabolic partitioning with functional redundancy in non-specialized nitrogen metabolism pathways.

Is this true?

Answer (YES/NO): NO